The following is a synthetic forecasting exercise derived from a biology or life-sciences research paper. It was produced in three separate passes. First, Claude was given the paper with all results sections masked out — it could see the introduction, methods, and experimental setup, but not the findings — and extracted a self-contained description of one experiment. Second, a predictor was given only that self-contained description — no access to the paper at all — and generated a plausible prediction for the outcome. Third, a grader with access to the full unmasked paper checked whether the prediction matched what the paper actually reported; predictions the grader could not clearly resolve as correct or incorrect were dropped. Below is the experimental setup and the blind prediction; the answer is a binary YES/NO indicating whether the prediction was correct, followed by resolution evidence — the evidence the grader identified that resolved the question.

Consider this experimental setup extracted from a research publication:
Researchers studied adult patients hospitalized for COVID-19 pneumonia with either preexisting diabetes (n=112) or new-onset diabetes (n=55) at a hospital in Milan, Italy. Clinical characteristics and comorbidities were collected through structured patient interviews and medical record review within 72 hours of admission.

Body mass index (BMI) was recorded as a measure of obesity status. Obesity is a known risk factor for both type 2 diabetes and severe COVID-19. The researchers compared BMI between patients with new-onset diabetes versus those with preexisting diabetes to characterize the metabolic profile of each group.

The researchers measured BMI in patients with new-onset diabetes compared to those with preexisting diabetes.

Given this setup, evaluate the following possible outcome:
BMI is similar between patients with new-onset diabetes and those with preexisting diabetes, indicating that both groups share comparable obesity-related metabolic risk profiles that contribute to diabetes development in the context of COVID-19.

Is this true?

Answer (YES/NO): NO